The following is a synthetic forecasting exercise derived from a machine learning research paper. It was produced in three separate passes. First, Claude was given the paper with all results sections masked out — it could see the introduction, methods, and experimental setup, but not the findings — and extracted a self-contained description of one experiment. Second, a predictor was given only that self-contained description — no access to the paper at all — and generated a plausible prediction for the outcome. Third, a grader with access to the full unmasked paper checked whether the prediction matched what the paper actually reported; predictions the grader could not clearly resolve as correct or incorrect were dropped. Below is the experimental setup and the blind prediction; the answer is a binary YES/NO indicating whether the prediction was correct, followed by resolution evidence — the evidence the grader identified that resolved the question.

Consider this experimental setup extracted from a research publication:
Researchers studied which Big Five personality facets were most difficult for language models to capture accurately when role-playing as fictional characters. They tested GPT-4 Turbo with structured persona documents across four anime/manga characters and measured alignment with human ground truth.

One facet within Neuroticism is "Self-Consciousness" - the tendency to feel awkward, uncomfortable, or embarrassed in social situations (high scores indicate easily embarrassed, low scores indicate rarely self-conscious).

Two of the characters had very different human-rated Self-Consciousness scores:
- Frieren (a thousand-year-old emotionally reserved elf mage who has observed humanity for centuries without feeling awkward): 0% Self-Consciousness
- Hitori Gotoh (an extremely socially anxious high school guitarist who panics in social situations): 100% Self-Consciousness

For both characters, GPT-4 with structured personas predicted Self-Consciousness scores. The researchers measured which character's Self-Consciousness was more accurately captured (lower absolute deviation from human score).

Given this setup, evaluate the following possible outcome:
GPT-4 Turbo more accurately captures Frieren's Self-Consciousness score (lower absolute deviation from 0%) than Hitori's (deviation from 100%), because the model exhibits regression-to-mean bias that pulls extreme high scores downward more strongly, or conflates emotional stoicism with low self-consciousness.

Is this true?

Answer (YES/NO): YES